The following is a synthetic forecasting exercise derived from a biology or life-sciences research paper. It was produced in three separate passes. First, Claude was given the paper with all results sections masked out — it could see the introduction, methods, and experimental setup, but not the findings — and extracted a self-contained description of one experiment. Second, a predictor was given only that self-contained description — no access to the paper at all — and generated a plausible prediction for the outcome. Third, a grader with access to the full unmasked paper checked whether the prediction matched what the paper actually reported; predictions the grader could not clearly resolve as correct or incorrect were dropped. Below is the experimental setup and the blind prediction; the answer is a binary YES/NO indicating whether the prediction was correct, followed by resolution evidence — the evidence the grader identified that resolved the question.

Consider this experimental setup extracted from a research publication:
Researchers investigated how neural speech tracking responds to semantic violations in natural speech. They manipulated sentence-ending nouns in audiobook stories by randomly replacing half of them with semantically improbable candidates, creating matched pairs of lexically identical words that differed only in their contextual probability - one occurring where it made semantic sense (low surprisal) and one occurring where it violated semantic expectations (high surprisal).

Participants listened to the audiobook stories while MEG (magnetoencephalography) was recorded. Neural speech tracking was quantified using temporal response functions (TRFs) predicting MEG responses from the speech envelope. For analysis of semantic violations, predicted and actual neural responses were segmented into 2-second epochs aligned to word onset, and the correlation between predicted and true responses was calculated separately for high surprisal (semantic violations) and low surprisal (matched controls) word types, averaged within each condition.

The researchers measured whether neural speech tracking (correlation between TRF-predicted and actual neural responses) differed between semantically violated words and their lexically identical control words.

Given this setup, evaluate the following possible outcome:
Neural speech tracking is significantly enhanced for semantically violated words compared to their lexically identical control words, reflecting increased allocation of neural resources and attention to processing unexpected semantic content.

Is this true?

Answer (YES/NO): YES